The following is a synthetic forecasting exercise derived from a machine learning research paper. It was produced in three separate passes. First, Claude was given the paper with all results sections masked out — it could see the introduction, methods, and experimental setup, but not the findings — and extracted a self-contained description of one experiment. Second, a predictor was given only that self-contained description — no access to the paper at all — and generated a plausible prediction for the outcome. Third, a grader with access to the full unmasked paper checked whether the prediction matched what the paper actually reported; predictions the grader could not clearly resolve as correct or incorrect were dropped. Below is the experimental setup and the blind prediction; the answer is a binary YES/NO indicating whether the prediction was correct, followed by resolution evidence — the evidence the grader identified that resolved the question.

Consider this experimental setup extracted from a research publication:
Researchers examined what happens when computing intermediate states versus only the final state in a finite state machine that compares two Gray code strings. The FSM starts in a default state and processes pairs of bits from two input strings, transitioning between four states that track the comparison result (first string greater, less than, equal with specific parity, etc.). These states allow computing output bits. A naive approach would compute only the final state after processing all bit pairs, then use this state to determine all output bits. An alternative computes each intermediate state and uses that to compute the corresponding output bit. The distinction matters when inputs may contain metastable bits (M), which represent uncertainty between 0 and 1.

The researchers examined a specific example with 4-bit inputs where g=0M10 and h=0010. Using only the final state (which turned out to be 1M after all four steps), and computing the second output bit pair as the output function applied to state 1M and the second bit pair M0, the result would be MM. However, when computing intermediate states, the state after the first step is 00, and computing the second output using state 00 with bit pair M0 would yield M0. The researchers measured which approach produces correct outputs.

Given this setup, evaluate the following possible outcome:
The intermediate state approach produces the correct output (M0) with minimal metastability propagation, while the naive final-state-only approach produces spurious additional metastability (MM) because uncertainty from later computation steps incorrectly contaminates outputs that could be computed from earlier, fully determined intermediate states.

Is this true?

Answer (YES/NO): YES